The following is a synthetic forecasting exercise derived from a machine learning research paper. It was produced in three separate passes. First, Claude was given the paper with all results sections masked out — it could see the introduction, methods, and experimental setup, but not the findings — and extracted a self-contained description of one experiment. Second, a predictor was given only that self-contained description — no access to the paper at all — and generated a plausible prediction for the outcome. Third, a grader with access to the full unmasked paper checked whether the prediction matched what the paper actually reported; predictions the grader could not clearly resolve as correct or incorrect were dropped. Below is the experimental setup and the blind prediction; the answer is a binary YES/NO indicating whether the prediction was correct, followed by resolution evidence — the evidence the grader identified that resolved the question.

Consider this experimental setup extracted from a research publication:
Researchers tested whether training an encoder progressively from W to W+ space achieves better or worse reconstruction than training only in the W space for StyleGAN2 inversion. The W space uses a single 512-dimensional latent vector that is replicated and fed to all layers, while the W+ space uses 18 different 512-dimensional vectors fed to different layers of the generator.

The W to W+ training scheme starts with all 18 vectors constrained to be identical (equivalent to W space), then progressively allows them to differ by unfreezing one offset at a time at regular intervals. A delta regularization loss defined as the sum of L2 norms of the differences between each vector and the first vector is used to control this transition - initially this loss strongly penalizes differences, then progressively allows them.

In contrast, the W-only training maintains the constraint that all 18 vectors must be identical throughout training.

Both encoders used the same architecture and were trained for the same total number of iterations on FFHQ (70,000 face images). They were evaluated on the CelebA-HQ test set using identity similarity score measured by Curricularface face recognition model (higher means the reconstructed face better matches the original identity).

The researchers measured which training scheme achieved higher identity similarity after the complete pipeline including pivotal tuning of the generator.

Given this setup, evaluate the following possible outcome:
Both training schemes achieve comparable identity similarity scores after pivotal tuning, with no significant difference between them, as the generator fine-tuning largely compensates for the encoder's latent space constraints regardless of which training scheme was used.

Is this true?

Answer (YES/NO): NO